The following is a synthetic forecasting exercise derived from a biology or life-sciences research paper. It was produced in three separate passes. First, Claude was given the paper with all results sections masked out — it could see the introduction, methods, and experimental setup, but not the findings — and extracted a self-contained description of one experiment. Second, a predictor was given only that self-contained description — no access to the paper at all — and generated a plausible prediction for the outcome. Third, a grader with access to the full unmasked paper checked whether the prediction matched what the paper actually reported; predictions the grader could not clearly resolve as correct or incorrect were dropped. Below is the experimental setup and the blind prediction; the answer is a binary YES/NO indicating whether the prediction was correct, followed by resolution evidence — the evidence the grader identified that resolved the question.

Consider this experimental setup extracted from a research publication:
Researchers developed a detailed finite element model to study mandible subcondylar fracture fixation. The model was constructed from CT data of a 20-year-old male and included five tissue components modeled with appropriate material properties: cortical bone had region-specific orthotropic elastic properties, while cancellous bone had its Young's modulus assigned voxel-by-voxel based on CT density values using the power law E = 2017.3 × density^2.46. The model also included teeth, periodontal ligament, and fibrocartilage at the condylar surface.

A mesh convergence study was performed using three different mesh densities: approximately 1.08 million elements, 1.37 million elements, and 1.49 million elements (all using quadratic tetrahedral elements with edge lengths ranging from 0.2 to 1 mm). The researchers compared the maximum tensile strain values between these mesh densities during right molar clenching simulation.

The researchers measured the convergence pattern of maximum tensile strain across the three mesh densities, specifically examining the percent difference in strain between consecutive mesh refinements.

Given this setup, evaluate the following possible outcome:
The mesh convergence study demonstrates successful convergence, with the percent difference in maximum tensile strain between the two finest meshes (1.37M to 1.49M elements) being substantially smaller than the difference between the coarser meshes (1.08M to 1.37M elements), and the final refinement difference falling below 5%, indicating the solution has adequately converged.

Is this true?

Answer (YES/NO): NO